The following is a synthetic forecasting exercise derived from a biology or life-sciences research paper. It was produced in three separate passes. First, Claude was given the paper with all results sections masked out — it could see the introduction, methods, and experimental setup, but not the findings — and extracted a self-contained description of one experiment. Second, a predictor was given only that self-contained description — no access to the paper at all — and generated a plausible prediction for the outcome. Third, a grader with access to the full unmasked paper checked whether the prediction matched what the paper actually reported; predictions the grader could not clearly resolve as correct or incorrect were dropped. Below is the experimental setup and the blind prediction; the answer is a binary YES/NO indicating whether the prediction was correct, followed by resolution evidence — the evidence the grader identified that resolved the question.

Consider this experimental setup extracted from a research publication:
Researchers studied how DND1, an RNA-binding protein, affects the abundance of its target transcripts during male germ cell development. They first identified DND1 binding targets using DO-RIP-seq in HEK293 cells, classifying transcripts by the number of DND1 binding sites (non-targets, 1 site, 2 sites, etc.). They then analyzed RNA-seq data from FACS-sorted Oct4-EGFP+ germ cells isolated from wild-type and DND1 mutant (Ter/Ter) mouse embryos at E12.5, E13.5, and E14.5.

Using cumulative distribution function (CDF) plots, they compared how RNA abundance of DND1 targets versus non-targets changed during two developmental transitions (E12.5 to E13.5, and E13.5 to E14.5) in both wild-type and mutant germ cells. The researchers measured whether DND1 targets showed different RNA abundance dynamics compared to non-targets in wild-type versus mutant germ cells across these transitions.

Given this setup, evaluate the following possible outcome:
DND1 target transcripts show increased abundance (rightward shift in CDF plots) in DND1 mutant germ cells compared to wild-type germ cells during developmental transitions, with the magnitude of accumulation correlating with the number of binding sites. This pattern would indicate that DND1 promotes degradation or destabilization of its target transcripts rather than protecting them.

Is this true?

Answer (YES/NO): NO